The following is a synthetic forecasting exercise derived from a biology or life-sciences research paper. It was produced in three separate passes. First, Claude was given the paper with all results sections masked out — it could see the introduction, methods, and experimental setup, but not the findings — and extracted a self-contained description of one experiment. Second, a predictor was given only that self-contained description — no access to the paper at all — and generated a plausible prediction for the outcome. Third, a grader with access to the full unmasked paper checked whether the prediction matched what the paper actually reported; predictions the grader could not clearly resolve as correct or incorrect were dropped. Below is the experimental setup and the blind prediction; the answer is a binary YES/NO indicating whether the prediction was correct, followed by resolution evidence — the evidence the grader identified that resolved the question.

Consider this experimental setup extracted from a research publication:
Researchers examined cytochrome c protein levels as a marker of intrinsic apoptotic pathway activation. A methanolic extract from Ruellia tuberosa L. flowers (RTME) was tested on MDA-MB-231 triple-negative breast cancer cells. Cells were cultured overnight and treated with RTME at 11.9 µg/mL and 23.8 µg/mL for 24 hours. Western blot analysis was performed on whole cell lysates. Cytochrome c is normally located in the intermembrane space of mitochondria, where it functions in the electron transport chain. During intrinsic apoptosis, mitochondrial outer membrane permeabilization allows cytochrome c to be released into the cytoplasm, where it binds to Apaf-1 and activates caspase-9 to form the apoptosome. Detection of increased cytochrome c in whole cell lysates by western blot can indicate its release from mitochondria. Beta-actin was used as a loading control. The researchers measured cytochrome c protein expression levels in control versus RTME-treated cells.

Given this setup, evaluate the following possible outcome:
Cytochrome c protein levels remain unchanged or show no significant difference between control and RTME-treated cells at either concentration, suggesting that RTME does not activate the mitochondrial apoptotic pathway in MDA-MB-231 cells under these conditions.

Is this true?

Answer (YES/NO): NO